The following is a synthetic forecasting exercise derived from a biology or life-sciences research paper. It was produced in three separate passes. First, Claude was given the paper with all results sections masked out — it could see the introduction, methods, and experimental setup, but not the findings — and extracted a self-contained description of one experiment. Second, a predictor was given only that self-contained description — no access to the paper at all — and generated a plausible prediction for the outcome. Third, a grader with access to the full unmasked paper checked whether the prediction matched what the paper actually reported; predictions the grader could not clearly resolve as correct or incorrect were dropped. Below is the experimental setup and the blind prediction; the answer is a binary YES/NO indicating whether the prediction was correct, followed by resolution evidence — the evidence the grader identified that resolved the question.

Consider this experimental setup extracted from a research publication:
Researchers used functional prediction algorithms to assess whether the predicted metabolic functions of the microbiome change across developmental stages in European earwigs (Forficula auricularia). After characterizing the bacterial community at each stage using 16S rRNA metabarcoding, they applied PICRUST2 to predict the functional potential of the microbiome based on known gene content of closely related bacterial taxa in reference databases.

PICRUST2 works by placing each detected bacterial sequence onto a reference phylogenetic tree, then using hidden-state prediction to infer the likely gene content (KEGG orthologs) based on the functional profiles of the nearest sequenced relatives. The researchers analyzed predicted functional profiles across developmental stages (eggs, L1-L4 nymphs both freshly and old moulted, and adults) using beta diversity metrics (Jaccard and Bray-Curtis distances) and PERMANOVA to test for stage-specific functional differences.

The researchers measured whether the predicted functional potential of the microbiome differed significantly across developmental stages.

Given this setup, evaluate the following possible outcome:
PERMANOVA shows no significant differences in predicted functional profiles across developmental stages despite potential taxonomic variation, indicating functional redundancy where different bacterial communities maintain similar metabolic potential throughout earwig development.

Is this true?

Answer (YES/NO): NO